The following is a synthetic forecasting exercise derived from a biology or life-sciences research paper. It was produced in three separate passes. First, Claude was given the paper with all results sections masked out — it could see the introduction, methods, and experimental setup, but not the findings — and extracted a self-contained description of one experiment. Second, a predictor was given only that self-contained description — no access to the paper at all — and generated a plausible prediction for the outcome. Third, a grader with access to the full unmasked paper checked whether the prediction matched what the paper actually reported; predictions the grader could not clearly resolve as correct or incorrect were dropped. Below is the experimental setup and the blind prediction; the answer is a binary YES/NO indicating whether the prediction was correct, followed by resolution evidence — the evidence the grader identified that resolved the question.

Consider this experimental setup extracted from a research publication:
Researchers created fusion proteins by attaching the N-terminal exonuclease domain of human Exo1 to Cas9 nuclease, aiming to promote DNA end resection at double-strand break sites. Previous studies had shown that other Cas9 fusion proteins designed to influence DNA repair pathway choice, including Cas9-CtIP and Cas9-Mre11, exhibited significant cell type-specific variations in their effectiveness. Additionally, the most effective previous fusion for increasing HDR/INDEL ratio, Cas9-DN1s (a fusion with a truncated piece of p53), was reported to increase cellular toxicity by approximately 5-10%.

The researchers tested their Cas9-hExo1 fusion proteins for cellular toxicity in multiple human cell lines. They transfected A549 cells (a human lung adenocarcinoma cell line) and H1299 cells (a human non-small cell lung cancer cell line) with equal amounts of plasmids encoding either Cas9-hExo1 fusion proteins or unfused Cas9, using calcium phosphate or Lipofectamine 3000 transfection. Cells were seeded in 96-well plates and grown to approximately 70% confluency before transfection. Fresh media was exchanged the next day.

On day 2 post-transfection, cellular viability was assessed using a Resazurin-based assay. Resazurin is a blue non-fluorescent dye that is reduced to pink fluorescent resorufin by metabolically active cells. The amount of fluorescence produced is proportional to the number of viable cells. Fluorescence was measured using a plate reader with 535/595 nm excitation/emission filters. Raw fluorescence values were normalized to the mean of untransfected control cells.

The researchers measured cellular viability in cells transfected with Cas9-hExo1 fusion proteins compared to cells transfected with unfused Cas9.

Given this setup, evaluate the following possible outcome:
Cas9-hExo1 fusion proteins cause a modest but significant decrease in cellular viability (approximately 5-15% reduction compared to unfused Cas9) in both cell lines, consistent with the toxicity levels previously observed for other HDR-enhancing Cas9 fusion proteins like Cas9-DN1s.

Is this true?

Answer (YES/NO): NO